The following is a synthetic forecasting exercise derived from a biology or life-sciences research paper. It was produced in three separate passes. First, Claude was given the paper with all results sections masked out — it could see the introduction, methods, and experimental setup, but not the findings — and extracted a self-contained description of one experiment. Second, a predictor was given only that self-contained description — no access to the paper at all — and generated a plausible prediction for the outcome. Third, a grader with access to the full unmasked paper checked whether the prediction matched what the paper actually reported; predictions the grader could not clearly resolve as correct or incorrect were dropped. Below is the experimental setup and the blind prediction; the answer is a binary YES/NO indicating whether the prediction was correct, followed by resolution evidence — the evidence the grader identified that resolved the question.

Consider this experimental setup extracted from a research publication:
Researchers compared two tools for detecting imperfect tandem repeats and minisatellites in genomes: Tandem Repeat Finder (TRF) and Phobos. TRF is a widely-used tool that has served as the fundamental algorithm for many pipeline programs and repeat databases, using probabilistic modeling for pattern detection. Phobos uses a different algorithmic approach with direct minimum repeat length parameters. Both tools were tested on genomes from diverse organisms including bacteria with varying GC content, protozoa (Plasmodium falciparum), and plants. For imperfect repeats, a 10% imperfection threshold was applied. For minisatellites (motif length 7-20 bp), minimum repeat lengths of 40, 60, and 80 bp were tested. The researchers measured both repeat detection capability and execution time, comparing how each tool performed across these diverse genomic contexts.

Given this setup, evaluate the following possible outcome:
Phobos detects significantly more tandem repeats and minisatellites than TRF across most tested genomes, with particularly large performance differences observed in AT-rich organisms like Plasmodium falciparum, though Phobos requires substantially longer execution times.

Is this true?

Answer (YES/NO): NO